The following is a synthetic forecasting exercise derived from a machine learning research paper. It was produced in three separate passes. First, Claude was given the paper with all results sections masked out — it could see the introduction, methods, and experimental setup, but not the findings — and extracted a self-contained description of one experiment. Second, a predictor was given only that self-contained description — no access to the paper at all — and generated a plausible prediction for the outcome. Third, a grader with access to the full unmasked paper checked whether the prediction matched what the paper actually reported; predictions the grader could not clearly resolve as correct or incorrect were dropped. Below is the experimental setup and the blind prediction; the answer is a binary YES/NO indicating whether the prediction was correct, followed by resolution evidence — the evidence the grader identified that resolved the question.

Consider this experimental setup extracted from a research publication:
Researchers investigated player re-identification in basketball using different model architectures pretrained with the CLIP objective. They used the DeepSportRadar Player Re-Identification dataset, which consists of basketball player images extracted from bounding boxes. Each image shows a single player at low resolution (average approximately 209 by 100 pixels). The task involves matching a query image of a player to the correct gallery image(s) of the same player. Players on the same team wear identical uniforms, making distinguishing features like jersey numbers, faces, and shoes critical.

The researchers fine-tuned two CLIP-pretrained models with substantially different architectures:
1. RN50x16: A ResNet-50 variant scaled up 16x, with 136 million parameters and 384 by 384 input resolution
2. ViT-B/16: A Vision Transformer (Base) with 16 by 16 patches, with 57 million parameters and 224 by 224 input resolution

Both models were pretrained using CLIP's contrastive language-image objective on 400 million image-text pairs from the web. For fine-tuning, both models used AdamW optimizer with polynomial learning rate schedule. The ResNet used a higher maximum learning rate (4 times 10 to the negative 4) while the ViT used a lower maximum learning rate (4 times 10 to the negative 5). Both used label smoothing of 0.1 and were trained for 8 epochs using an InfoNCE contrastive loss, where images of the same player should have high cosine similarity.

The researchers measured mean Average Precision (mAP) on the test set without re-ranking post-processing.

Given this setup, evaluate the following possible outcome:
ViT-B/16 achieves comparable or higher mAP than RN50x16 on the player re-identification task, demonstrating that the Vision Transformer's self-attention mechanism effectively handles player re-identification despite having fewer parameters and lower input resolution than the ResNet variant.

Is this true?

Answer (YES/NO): YES